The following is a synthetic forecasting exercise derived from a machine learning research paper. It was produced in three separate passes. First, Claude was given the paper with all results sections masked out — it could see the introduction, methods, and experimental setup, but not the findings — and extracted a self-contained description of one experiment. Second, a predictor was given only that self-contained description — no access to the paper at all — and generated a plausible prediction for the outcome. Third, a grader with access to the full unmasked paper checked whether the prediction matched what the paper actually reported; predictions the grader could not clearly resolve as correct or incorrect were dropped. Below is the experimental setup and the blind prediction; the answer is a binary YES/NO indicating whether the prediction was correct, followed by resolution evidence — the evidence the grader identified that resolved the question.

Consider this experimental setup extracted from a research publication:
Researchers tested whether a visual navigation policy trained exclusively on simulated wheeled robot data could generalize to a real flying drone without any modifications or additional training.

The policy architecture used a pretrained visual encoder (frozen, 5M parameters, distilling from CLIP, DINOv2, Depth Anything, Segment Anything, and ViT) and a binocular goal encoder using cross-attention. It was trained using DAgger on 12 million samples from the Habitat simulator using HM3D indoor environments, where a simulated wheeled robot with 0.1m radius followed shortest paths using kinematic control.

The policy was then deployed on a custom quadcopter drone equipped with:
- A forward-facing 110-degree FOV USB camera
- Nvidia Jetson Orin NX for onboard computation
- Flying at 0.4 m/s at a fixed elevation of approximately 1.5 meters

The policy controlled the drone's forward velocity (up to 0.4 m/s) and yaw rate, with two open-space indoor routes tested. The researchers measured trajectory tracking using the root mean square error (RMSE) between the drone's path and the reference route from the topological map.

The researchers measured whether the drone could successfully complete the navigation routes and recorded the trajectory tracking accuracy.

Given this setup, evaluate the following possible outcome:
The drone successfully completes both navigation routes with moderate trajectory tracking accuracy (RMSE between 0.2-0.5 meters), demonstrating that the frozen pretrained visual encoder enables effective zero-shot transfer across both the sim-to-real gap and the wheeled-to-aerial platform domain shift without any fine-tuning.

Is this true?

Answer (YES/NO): NO